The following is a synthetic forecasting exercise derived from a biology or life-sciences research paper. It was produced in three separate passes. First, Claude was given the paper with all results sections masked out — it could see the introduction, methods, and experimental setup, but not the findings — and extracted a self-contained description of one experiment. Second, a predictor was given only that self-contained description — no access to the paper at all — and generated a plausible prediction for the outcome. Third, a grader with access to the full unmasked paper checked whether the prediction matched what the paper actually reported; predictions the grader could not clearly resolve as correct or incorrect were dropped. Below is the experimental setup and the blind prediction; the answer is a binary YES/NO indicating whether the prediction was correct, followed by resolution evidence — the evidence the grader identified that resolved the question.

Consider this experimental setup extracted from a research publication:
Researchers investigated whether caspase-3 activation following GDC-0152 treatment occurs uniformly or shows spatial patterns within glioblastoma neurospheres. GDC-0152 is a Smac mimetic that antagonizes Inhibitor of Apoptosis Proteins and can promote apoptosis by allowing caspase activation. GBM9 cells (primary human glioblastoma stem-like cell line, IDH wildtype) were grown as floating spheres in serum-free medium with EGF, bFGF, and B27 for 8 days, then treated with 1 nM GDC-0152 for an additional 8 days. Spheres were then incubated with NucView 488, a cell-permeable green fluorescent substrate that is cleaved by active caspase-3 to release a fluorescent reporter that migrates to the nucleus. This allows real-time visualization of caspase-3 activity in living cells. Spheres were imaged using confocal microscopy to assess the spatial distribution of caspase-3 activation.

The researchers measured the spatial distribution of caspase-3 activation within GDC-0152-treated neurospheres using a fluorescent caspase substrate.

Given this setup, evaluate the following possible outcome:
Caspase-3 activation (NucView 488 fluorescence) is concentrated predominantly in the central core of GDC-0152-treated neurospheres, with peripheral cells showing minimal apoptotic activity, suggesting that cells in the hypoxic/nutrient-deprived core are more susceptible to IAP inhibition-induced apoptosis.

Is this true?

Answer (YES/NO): YES